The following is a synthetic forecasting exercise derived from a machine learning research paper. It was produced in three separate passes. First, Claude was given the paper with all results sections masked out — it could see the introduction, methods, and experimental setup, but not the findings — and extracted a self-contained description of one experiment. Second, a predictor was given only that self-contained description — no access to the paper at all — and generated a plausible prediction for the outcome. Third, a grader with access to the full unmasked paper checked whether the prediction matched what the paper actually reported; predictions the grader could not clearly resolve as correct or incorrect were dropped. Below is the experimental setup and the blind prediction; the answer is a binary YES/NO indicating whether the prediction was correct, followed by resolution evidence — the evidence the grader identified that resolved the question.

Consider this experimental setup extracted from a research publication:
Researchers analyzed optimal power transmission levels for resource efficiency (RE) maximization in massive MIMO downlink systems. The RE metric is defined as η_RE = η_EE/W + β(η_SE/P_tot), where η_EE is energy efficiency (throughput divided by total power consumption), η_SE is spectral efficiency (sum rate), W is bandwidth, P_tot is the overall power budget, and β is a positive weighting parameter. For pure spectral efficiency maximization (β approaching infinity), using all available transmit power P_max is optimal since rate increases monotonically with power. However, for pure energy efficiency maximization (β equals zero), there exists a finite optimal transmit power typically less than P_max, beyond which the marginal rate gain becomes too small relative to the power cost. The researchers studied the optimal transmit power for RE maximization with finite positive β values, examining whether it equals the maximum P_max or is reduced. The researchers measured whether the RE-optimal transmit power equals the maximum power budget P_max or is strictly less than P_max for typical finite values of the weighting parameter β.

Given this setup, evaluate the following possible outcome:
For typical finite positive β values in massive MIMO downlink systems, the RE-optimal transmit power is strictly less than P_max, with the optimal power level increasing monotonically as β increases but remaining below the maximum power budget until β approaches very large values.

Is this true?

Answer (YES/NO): NO